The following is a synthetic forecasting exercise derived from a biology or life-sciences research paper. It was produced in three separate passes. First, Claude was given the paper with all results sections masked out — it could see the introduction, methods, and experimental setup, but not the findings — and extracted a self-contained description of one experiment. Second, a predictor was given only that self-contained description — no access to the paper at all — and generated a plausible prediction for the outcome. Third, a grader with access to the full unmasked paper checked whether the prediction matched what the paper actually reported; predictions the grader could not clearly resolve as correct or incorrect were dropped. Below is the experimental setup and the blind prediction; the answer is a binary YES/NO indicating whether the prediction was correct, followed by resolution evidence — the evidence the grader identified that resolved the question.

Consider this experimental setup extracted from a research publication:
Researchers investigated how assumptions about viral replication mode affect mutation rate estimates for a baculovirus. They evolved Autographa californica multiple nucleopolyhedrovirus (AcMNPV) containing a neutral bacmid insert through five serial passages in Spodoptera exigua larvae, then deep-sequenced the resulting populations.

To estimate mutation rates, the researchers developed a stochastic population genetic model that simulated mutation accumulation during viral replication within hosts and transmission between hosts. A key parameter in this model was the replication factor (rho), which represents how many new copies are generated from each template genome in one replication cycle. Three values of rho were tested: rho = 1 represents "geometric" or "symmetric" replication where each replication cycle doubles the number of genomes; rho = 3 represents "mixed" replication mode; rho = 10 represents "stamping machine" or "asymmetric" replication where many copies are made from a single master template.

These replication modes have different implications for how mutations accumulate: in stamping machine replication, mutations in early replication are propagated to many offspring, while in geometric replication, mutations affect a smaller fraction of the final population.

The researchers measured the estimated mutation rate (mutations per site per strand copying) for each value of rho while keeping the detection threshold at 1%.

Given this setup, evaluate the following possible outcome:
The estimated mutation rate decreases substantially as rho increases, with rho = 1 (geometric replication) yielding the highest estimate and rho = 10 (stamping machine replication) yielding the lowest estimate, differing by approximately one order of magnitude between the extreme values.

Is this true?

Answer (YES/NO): NO